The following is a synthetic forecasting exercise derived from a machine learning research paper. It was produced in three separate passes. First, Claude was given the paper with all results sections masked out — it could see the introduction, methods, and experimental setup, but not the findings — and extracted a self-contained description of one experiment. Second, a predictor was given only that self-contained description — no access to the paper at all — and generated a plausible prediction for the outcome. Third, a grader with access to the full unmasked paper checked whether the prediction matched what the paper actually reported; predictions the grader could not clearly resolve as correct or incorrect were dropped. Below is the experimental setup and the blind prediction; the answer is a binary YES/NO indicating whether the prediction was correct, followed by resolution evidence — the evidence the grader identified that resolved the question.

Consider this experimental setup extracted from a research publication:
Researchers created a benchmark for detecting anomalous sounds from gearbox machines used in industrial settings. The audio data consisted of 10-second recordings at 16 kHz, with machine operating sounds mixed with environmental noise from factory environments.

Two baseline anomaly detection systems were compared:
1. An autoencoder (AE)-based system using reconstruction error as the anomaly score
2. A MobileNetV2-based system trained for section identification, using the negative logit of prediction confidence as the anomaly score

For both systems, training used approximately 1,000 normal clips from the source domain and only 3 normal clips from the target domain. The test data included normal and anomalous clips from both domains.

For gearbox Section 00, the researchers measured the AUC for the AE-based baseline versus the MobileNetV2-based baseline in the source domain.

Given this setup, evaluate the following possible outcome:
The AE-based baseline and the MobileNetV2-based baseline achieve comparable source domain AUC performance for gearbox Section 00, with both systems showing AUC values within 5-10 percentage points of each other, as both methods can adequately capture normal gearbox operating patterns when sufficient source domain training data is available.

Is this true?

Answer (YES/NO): NO